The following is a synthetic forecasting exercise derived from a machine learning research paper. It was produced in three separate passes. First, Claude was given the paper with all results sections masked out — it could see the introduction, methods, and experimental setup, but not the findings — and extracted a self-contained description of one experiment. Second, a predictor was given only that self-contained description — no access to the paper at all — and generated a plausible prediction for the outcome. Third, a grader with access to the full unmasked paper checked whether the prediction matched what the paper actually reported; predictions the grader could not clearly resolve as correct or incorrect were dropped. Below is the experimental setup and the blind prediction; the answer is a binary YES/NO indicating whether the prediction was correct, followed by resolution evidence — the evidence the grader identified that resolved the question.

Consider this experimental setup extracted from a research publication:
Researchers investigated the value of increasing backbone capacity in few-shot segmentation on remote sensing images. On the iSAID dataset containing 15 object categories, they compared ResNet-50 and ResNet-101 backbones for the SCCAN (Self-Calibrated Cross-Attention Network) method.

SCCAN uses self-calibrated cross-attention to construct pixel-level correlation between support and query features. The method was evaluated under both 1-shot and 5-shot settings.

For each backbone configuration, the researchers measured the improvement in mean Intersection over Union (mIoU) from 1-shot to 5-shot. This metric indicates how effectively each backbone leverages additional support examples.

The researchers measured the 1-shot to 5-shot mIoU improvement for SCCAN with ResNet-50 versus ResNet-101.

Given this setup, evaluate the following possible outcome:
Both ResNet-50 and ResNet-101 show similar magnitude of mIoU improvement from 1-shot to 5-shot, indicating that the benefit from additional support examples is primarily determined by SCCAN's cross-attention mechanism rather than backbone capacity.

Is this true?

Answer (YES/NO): YES